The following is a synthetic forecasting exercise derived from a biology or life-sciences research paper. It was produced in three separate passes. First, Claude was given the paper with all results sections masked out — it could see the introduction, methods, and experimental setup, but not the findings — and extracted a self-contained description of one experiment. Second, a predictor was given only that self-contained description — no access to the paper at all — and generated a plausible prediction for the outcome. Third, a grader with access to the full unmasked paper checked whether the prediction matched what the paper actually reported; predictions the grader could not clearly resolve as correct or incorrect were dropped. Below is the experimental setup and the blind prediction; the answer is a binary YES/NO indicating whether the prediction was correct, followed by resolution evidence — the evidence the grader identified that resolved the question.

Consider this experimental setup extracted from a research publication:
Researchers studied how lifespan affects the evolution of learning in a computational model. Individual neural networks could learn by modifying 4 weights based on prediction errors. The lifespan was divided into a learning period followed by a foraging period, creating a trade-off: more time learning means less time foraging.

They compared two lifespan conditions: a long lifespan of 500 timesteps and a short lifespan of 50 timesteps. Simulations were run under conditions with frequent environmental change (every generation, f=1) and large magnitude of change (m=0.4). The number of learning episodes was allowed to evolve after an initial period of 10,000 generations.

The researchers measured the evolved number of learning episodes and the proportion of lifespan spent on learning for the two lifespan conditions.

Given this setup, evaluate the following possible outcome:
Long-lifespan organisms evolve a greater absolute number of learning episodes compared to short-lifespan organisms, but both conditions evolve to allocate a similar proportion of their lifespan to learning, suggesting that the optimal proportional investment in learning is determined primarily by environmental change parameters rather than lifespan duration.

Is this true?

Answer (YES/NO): NO